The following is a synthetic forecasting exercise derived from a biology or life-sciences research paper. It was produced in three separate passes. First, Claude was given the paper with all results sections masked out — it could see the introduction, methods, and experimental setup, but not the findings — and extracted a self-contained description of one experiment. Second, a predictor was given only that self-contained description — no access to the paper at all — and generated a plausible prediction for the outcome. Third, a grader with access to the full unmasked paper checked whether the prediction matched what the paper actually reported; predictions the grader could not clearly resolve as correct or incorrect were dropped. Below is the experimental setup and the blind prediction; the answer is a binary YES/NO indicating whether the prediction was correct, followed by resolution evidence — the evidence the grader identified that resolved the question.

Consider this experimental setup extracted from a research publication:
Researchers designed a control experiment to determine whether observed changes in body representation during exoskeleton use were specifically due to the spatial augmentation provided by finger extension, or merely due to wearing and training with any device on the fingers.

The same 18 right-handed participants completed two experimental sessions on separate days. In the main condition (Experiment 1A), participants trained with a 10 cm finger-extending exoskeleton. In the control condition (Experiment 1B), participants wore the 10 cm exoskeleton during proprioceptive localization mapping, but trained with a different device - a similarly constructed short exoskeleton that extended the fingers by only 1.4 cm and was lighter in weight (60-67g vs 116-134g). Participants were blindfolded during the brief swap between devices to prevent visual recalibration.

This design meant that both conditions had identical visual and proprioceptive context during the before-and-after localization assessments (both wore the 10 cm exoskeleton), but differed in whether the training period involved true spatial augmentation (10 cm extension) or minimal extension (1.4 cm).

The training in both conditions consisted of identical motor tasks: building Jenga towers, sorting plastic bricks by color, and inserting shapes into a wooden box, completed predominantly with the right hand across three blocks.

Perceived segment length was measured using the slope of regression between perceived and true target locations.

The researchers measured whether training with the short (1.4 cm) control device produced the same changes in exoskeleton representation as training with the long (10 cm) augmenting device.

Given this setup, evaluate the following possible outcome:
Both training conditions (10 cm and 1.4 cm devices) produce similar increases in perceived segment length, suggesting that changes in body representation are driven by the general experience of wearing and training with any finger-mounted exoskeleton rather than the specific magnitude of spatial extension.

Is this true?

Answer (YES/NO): NO